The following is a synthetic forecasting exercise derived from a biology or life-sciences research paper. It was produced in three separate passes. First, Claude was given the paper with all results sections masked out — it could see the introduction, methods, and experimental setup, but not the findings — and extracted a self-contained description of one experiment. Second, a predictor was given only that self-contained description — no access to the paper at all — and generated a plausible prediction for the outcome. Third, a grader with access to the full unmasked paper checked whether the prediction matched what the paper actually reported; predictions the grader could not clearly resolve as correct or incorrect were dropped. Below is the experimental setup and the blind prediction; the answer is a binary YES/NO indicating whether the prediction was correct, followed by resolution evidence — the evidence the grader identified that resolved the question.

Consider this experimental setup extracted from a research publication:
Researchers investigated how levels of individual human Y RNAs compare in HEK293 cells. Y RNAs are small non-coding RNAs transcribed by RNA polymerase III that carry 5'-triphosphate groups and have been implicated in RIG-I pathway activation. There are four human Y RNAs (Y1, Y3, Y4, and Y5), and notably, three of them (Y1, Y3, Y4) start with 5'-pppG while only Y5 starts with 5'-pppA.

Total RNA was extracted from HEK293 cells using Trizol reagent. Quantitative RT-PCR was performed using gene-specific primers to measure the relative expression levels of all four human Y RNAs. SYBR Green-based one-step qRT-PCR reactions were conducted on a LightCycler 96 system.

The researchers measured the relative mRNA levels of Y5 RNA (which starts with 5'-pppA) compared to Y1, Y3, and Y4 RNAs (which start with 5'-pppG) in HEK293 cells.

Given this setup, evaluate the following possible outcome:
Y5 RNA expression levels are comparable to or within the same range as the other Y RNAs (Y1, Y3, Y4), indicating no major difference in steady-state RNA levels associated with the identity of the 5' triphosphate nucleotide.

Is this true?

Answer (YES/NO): NO